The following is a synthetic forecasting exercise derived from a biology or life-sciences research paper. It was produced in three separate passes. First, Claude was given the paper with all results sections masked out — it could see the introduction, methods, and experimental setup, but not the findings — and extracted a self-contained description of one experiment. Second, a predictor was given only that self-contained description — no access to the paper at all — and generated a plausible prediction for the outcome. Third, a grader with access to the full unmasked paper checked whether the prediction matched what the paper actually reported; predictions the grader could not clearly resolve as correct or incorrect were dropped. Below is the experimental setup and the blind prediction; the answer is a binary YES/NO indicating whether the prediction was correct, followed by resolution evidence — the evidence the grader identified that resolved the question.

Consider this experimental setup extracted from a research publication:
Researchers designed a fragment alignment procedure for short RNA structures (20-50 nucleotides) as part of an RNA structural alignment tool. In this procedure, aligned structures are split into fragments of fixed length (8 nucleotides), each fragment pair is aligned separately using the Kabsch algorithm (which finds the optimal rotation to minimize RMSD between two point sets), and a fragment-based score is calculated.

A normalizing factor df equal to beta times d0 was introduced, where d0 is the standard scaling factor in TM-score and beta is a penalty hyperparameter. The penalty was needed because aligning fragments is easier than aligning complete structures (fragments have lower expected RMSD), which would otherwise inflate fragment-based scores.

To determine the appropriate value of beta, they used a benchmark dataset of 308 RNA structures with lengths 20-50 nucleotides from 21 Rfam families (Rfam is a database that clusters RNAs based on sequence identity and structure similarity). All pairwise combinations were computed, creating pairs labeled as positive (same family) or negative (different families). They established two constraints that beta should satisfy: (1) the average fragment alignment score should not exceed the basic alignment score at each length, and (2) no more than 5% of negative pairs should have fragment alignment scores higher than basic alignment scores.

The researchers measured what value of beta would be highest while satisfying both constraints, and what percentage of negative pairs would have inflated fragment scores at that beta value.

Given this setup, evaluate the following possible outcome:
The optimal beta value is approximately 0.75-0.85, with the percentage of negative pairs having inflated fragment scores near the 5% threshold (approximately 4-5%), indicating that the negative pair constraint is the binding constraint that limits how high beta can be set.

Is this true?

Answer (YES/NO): NO